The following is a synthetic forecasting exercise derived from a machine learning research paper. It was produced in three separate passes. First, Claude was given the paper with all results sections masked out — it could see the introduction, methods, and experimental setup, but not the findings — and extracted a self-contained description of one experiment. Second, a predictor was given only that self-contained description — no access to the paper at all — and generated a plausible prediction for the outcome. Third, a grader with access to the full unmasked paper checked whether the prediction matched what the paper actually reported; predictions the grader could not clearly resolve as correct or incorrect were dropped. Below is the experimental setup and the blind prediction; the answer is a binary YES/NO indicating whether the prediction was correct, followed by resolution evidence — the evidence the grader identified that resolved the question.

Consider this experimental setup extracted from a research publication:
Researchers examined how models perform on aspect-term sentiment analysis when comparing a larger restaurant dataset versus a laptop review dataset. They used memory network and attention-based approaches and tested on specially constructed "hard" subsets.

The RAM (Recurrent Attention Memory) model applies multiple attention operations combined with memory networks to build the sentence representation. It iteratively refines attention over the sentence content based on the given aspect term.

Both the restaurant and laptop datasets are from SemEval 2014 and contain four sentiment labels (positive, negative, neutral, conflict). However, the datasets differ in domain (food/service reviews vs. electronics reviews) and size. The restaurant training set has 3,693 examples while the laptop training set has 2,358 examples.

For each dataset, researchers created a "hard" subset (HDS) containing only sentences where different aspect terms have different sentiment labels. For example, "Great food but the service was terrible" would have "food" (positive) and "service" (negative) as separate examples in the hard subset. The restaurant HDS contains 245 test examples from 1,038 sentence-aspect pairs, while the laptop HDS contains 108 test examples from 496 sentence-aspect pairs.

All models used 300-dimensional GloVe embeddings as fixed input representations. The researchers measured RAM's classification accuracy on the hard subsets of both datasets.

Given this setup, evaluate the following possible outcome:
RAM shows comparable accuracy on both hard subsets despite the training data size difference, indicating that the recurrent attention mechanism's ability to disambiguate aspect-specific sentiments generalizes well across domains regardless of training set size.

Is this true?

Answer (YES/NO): NO